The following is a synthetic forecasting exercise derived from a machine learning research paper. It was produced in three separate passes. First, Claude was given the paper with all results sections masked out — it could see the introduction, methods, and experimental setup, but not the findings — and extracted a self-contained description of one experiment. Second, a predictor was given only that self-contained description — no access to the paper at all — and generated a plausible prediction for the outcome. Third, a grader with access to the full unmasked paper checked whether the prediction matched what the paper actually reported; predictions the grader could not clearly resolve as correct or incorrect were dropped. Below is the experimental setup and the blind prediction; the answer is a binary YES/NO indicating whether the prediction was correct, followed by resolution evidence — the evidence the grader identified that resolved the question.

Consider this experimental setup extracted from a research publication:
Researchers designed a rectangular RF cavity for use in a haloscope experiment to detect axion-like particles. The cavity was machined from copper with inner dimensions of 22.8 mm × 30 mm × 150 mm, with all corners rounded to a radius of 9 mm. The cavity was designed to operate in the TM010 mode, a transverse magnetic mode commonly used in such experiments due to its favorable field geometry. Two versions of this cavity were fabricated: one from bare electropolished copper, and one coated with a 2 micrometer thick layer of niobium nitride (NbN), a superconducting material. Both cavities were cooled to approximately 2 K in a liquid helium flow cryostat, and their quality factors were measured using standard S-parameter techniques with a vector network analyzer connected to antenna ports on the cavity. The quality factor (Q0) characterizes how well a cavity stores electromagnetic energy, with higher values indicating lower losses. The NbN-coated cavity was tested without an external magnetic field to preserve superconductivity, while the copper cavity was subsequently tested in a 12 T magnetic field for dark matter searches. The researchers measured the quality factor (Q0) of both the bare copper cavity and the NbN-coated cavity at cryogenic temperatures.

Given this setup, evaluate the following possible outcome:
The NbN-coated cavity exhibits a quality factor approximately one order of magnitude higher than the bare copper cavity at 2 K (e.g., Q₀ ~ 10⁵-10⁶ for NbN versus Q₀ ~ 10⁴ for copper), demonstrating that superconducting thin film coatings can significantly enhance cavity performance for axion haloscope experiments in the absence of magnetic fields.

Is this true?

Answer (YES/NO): YES